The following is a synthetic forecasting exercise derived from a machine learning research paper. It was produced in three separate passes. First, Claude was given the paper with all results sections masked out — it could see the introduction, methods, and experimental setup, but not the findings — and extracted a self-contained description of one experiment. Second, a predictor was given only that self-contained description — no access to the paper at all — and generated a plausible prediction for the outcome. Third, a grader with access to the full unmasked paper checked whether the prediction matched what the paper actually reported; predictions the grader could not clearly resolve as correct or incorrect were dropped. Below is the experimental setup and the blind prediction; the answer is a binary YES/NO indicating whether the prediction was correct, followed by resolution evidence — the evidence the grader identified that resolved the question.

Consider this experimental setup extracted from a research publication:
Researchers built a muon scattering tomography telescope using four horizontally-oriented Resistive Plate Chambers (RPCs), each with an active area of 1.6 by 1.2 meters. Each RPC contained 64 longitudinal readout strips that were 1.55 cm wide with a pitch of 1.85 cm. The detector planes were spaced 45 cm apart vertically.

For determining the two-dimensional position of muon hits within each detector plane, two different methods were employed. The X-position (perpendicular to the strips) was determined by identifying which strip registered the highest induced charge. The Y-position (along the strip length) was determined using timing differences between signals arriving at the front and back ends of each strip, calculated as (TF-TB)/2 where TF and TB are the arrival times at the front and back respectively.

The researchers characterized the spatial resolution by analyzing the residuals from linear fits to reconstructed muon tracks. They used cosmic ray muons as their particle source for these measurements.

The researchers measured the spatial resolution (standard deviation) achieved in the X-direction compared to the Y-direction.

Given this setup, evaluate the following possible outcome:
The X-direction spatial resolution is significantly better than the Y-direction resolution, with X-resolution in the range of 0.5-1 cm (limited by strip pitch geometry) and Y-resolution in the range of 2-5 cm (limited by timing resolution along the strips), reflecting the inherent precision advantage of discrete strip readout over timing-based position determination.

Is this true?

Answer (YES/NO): NO